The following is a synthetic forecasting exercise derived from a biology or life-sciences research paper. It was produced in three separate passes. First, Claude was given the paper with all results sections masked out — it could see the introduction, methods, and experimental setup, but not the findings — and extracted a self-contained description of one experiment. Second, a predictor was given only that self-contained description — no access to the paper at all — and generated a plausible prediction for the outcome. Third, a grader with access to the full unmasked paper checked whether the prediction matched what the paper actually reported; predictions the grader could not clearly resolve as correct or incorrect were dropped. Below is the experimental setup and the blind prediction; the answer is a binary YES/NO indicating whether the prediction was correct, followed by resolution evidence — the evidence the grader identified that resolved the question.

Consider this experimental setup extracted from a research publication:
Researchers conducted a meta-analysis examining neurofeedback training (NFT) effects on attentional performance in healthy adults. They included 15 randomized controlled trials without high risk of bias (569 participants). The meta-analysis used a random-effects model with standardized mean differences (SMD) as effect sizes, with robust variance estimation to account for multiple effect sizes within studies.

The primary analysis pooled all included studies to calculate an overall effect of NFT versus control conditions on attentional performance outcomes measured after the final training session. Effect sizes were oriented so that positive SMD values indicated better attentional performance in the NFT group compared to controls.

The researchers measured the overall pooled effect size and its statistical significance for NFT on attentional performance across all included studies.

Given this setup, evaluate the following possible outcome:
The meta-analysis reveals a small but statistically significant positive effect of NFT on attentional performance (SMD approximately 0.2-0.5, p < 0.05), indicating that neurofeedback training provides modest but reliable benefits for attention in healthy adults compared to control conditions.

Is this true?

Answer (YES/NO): YES